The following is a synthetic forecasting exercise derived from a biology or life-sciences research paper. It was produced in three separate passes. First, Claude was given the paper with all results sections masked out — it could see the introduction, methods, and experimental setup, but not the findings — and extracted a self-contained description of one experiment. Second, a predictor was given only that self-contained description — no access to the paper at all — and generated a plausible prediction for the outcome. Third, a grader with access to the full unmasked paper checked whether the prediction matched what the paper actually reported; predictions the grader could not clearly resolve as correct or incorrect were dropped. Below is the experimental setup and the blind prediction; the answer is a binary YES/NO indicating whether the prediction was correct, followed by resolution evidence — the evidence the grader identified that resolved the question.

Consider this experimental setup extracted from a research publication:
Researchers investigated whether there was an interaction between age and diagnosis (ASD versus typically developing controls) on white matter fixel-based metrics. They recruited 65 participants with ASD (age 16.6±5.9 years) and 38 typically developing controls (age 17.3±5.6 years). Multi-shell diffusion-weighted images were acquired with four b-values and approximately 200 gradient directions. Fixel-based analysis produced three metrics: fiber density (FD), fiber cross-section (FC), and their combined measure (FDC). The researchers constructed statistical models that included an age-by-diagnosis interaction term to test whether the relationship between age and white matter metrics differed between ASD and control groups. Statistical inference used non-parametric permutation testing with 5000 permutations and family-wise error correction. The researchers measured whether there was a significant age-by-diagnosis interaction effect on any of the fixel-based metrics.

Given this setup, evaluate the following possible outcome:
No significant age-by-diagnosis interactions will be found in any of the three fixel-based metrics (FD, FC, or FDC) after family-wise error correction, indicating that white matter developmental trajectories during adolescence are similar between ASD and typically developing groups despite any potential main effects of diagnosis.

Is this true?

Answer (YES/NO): YES